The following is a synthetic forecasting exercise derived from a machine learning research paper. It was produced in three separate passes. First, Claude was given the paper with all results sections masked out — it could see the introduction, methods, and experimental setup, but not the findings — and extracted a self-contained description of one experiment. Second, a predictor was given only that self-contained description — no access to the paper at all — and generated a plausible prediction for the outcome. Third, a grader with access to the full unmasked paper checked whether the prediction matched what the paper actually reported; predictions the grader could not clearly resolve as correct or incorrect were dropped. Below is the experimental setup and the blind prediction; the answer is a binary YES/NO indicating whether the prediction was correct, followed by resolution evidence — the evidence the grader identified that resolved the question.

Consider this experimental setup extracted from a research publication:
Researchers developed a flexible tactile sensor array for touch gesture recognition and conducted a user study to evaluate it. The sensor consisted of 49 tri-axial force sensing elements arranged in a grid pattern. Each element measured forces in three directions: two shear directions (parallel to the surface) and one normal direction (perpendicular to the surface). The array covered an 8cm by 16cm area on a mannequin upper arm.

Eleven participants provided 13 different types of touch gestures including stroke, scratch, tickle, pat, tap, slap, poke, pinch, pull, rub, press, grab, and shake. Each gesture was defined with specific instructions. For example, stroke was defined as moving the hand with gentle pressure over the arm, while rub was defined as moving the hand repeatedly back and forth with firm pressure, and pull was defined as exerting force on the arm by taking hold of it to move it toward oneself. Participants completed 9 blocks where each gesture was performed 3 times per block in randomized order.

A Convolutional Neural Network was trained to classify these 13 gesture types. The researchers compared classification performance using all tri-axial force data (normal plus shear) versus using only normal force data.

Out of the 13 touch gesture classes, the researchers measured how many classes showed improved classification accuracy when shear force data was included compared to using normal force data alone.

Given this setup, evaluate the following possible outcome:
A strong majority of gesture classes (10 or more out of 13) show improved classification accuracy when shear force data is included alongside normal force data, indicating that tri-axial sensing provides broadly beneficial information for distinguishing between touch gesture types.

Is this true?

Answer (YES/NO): YES